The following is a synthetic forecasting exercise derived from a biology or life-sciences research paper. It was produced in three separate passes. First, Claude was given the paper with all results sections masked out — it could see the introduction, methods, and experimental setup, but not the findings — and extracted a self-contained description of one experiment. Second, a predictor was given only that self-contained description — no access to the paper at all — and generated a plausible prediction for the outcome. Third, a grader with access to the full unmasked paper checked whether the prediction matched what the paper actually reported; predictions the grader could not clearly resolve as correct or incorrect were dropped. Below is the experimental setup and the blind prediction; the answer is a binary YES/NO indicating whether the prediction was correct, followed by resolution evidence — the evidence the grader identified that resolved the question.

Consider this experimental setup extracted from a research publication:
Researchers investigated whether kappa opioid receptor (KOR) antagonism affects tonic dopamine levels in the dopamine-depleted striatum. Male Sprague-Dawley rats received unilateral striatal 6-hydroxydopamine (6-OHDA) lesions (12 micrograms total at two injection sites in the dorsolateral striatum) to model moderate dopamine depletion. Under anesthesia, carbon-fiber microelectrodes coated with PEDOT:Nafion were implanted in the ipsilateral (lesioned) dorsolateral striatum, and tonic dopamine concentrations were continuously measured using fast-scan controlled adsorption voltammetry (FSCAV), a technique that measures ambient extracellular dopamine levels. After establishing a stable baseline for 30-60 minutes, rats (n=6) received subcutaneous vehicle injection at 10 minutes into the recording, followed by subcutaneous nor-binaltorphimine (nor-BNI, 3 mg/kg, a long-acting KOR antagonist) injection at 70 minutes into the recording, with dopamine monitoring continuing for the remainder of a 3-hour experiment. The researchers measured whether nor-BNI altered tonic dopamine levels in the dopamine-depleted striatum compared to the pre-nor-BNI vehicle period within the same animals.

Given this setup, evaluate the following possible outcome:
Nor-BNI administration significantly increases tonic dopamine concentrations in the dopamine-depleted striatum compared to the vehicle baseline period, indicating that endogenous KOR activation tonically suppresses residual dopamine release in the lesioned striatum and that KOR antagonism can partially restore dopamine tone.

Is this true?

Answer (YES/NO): NO